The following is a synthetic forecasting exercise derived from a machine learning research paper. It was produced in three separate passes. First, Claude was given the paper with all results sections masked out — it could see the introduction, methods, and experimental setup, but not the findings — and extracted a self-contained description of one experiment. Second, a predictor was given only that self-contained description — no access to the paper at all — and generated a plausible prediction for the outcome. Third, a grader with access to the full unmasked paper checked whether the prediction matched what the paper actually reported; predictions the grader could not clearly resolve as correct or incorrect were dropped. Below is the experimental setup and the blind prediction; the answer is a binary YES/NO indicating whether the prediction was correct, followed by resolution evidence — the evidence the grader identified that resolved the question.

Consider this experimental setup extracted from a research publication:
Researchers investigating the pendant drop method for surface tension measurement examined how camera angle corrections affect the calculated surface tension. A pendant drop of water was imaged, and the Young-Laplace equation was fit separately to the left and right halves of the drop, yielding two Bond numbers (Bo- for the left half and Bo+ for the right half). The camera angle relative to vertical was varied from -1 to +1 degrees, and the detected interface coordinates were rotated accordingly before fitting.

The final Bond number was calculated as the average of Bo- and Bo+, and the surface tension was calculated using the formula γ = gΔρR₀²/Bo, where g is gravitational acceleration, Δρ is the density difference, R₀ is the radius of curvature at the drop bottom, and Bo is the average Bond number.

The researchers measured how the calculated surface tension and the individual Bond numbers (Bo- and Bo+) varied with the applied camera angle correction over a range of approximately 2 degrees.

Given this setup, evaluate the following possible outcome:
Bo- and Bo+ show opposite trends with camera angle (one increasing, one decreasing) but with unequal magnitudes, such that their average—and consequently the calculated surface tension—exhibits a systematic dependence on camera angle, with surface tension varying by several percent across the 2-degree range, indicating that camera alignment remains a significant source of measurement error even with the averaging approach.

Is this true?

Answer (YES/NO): NO